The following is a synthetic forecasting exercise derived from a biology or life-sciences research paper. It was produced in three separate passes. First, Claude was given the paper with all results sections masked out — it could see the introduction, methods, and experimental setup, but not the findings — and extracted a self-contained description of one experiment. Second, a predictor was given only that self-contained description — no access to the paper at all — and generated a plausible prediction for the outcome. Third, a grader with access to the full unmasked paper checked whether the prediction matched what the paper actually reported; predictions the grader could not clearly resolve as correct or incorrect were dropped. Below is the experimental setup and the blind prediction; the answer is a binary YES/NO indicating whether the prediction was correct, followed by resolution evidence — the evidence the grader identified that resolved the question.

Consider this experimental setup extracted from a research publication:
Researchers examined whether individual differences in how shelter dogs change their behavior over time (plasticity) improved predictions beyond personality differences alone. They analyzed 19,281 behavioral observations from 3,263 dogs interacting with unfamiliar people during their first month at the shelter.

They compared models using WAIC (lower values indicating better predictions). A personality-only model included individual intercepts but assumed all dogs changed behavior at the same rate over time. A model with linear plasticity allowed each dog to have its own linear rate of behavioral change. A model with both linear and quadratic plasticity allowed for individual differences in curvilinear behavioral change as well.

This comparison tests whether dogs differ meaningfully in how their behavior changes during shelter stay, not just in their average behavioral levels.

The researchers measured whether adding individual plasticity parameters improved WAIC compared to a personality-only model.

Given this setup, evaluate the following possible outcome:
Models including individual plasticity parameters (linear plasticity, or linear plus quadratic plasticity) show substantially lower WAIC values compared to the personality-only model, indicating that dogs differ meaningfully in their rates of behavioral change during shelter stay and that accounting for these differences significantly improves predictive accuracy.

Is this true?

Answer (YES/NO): YES